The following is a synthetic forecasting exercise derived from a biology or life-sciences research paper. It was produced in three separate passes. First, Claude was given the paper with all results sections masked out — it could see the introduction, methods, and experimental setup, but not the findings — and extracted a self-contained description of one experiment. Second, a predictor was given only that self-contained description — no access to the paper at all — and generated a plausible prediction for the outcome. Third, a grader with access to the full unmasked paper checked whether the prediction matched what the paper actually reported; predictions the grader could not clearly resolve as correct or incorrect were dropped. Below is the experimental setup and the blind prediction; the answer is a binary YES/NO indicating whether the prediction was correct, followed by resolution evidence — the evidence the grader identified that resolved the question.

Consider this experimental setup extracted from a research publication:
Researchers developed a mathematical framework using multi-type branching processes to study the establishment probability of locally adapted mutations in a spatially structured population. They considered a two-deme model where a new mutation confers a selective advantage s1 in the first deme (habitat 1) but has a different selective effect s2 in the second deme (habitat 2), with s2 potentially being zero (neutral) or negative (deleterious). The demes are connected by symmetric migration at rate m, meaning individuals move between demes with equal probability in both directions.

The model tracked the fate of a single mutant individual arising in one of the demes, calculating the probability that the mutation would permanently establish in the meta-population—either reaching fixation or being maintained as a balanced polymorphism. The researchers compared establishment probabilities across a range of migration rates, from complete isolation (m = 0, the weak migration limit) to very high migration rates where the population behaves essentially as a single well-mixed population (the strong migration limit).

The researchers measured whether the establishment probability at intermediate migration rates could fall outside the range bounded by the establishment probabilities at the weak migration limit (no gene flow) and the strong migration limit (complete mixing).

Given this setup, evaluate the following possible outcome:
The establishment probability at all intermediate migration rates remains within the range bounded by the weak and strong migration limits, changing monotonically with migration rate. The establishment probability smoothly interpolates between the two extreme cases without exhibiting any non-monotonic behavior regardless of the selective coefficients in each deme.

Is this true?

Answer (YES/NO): NO